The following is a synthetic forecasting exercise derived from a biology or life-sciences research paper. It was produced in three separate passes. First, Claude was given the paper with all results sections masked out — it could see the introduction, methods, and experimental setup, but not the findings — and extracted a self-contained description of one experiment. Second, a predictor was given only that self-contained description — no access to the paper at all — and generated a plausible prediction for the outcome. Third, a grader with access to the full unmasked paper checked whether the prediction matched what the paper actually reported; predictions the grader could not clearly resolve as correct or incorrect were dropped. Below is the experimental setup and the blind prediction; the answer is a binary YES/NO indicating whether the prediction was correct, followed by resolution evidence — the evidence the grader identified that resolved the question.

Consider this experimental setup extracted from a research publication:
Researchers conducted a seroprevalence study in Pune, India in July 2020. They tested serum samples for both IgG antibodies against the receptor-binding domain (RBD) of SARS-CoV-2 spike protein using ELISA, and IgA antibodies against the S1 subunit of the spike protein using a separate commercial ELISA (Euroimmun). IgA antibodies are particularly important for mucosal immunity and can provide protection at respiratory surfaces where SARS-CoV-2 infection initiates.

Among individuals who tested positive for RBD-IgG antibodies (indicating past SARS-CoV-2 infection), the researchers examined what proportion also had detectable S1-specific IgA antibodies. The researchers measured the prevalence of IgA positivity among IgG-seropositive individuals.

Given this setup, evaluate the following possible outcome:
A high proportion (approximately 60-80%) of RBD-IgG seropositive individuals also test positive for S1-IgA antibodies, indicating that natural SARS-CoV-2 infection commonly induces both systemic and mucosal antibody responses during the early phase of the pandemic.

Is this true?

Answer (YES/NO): YES